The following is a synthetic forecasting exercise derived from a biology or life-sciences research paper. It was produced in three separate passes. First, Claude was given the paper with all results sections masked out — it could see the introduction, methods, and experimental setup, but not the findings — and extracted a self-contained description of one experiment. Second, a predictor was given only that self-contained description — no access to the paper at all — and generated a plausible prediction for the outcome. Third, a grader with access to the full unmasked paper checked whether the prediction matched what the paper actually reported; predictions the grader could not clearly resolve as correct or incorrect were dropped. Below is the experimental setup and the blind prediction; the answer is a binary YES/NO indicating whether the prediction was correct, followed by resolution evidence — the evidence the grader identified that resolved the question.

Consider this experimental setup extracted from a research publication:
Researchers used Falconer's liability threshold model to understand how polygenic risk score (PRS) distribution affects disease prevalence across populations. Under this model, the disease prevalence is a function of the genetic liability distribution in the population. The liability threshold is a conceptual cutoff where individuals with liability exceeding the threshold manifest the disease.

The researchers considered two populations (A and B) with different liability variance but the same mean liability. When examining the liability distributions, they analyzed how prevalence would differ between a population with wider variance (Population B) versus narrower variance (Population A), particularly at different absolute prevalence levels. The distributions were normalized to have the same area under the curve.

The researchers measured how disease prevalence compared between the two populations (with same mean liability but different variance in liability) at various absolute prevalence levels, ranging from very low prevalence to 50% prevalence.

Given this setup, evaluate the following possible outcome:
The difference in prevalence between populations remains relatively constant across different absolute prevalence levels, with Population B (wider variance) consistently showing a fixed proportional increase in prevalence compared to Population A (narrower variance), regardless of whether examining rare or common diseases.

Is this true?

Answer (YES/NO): NO